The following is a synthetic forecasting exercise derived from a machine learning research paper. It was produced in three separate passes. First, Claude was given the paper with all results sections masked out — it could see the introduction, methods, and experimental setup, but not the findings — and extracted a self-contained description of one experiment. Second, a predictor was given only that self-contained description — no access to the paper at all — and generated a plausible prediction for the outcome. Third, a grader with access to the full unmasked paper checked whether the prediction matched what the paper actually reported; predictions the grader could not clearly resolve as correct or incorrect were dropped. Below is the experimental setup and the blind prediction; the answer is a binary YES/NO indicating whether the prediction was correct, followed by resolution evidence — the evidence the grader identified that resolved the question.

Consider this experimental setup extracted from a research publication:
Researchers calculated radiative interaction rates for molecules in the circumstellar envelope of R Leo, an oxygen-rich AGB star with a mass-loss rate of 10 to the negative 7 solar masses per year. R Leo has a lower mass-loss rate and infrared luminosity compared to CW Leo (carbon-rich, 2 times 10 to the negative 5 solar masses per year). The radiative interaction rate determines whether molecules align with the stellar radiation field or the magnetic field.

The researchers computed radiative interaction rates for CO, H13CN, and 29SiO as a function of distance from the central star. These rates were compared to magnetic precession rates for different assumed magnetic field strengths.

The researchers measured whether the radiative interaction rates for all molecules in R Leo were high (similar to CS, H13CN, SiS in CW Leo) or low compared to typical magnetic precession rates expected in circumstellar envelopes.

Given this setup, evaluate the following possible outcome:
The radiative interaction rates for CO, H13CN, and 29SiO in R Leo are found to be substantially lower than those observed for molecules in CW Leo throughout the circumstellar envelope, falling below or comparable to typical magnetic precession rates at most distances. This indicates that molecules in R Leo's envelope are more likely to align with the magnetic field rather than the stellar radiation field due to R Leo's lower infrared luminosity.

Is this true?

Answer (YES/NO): YES